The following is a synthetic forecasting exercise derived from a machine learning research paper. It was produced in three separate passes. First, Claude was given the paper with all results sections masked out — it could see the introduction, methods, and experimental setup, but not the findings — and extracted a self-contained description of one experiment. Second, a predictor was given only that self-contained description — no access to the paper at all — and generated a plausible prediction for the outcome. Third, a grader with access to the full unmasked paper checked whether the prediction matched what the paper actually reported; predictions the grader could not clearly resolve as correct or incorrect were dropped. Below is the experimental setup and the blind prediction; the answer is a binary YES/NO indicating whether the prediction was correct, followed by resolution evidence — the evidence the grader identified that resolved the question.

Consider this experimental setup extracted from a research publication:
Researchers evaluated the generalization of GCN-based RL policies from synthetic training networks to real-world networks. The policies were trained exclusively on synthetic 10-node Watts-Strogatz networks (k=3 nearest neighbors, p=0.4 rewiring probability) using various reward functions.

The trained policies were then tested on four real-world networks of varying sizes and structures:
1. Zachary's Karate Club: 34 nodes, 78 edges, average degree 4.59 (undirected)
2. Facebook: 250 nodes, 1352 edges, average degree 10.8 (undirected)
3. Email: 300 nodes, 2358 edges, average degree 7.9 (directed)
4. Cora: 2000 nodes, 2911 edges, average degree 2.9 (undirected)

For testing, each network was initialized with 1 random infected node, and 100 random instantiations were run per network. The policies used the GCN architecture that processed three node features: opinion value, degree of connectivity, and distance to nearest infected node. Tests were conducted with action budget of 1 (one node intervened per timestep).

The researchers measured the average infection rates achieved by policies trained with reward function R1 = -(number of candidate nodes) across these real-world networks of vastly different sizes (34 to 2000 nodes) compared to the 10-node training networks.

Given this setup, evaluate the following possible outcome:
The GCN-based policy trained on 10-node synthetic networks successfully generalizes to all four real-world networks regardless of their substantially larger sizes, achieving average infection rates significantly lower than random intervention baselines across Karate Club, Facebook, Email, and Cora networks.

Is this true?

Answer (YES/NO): NO